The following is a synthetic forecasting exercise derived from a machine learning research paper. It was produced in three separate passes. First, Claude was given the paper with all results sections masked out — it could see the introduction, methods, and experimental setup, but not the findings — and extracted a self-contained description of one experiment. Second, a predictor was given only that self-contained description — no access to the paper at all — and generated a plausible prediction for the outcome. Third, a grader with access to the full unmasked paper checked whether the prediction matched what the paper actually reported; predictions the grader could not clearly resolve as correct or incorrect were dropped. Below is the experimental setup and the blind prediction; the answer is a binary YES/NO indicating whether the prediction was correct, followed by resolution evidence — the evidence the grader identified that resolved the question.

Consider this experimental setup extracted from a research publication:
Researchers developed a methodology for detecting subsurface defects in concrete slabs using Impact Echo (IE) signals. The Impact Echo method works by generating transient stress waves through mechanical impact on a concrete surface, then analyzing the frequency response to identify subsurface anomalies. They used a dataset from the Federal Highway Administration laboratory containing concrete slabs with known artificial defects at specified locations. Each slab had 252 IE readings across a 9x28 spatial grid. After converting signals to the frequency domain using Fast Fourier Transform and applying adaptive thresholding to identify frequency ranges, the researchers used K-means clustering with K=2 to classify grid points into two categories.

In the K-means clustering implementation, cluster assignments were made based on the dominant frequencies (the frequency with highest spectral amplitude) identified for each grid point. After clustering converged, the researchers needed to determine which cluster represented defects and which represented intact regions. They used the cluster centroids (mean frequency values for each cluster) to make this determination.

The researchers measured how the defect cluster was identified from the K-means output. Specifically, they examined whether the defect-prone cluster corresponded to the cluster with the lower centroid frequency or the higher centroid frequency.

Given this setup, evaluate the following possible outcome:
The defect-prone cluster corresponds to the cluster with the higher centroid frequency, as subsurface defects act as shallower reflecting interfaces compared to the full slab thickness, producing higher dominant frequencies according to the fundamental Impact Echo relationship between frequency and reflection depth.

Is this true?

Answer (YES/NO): NO